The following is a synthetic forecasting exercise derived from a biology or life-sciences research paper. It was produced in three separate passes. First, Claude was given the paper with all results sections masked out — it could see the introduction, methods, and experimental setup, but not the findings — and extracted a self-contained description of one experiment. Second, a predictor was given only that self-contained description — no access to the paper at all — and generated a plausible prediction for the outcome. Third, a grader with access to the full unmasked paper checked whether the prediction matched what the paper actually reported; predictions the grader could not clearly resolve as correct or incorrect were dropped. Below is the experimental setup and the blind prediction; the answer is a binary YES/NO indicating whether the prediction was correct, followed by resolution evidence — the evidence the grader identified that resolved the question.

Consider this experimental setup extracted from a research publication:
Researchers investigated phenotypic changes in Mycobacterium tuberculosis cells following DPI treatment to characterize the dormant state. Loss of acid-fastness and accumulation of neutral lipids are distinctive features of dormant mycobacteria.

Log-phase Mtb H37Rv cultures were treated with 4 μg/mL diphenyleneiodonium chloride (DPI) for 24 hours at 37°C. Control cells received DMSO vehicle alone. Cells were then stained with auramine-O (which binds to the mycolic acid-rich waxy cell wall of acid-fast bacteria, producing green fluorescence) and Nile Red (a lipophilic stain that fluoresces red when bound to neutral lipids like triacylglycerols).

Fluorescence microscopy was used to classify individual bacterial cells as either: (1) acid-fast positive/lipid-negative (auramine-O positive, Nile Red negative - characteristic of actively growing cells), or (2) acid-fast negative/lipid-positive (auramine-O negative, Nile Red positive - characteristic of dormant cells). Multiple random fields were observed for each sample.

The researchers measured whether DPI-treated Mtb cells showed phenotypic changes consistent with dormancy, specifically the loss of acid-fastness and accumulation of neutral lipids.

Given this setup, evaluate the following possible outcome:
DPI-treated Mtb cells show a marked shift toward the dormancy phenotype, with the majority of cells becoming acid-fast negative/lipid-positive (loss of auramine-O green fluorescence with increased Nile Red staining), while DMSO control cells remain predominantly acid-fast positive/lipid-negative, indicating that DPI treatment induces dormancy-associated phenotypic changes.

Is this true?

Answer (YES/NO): YES